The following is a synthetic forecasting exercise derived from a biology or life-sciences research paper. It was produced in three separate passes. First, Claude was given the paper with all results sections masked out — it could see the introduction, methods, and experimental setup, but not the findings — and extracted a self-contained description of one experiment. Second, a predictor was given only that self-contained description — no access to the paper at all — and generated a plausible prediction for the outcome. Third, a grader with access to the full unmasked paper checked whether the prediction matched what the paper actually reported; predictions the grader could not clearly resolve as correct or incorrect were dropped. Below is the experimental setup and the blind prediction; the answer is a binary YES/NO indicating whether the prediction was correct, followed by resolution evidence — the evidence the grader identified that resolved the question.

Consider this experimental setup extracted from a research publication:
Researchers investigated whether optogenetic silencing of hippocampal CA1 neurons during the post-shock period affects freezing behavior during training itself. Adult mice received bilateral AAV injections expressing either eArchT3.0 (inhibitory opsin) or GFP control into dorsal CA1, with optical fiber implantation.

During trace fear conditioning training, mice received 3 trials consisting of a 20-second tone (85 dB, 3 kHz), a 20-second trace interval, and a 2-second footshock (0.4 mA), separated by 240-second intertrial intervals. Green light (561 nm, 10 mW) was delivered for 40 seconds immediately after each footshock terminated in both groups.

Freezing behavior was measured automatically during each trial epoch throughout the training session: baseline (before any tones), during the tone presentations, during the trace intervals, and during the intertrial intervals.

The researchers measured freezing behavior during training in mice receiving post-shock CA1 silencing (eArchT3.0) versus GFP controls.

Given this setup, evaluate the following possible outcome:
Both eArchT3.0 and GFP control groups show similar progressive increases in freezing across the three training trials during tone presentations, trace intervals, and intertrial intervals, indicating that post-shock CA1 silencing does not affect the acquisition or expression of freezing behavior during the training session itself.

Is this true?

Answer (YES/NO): NO